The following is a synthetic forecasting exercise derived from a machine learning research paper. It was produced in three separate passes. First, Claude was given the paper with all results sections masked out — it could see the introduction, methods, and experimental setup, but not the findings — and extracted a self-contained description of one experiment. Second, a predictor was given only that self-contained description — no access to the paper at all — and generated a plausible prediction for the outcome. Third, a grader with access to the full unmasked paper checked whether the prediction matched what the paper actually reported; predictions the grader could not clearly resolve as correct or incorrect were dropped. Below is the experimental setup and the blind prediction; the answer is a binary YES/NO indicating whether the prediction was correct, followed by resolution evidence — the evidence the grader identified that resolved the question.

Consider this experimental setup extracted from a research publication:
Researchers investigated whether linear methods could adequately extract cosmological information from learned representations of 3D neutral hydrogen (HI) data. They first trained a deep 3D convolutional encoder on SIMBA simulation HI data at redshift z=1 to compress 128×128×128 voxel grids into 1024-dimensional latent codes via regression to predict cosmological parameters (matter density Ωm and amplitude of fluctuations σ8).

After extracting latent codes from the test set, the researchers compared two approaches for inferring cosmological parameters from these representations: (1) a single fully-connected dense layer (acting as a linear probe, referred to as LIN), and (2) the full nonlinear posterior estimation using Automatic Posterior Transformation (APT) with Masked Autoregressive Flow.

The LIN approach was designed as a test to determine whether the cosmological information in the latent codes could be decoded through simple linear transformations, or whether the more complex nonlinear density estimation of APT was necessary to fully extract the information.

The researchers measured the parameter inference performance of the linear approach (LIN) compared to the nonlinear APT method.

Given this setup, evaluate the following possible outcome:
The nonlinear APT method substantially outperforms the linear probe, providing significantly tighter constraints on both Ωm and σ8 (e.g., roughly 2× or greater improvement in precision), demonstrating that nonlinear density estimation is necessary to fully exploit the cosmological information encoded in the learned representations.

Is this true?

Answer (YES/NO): NO